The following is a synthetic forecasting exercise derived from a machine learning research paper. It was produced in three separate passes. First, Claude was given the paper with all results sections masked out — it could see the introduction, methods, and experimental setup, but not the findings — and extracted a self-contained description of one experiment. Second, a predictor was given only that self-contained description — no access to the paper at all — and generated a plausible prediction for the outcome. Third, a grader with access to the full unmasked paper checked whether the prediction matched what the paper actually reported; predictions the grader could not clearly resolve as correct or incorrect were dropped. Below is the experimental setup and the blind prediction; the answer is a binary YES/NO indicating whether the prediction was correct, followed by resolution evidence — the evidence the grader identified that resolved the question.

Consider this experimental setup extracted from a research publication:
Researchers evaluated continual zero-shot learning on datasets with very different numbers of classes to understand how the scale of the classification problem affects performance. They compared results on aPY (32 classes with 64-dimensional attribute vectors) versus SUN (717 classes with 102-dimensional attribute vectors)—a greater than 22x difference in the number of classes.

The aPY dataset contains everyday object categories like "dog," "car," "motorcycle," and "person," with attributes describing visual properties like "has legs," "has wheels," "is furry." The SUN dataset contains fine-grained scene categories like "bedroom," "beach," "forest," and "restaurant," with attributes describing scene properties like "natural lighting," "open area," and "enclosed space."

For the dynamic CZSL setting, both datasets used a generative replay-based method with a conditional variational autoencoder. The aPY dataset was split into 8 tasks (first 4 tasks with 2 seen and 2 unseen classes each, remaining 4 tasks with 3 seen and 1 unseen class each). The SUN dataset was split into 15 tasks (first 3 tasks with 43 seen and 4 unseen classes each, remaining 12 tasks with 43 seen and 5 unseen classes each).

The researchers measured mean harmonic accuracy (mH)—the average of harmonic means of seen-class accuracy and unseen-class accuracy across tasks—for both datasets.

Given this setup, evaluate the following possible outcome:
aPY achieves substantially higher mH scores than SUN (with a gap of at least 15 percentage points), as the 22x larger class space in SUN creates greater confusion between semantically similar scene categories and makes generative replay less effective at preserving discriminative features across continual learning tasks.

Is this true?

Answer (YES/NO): NO